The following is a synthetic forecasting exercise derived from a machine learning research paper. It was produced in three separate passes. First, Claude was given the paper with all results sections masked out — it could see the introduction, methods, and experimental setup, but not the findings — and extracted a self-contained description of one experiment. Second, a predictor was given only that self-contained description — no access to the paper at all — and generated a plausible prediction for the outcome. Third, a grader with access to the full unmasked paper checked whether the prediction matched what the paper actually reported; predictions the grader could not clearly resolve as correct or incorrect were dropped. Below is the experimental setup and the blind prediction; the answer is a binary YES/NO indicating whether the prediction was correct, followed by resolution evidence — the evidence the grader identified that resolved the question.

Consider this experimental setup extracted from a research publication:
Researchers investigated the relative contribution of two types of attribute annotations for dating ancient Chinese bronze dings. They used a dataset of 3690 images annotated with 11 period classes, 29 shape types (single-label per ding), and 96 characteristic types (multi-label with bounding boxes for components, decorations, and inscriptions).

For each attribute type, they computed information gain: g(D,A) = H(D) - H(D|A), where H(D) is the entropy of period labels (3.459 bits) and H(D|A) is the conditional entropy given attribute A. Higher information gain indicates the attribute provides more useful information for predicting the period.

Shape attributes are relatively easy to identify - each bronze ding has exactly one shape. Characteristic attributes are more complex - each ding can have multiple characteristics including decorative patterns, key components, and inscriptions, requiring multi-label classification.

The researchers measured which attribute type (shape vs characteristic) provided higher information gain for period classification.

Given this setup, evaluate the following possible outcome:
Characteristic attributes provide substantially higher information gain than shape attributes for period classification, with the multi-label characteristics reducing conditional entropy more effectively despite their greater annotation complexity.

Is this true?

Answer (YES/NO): NO